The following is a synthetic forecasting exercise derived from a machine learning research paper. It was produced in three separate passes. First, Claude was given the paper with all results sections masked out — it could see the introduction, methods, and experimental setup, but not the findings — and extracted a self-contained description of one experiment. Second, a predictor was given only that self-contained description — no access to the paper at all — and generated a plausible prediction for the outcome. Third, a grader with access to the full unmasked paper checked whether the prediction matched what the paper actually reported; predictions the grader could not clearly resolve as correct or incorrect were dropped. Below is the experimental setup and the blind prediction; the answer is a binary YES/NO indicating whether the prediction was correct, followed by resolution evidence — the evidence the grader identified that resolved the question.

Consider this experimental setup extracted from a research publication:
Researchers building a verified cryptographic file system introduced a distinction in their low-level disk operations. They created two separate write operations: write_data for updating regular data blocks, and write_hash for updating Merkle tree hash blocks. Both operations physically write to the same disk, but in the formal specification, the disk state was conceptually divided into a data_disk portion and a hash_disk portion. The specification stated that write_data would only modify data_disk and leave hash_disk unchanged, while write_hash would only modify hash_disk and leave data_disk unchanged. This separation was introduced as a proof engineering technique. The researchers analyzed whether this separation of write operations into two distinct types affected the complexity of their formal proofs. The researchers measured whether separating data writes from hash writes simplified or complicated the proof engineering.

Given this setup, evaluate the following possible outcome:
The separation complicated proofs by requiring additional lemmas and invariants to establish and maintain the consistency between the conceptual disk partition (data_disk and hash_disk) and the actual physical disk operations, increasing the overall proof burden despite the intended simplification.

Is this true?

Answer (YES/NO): NO